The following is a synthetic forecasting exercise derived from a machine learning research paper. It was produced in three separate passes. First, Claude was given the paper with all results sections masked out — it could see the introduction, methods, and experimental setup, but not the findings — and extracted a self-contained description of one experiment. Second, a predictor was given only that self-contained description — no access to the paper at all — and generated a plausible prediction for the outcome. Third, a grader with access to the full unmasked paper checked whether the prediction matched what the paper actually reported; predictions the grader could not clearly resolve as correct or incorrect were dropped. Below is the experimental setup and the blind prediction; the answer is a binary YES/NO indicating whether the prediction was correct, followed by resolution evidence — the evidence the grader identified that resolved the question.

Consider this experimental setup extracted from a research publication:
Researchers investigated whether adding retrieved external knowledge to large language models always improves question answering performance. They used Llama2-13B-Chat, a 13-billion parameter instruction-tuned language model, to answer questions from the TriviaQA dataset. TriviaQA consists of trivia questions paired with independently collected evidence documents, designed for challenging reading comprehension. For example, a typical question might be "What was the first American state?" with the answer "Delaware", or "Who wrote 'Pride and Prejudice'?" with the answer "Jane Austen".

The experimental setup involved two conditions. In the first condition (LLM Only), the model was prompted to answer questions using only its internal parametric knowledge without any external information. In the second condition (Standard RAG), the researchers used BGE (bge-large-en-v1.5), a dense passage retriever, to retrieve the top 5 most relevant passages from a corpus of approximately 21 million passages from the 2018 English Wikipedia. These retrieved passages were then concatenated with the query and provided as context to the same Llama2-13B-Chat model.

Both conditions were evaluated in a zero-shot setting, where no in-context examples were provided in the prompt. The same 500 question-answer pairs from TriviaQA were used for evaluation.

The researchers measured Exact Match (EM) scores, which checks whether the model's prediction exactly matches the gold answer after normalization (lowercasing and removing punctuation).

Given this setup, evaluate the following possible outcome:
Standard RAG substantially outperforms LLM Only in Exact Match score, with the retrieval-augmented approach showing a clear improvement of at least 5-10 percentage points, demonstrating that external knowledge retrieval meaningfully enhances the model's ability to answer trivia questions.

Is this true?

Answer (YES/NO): NO